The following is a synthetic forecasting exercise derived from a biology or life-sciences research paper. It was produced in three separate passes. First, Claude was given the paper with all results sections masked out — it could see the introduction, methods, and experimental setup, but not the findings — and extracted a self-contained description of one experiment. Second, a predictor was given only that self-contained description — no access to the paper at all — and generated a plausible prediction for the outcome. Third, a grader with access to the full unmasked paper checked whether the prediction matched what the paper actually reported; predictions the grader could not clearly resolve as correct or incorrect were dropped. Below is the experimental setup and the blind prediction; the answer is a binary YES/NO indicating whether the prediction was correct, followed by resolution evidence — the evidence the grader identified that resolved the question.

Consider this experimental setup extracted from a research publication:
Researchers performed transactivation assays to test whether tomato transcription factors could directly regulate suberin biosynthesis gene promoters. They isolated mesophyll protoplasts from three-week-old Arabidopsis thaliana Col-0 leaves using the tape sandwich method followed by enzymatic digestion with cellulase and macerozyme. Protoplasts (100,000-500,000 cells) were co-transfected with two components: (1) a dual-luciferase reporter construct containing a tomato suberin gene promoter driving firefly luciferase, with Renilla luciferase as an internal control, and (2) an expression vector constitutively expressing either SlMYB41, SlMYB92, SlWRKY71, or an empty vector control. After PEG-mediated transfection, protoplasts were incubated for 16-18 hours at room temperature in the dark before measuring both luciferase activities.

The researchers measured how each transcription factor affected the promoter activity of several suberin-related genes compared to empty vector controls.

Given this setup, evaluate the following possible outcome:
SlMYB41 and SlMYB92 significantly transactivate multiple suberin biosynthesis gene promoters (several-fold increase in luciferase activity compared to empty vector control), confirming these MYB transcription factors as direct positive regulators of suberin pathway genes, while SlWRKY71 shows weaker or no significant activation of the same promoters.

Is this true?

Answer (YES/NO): YES